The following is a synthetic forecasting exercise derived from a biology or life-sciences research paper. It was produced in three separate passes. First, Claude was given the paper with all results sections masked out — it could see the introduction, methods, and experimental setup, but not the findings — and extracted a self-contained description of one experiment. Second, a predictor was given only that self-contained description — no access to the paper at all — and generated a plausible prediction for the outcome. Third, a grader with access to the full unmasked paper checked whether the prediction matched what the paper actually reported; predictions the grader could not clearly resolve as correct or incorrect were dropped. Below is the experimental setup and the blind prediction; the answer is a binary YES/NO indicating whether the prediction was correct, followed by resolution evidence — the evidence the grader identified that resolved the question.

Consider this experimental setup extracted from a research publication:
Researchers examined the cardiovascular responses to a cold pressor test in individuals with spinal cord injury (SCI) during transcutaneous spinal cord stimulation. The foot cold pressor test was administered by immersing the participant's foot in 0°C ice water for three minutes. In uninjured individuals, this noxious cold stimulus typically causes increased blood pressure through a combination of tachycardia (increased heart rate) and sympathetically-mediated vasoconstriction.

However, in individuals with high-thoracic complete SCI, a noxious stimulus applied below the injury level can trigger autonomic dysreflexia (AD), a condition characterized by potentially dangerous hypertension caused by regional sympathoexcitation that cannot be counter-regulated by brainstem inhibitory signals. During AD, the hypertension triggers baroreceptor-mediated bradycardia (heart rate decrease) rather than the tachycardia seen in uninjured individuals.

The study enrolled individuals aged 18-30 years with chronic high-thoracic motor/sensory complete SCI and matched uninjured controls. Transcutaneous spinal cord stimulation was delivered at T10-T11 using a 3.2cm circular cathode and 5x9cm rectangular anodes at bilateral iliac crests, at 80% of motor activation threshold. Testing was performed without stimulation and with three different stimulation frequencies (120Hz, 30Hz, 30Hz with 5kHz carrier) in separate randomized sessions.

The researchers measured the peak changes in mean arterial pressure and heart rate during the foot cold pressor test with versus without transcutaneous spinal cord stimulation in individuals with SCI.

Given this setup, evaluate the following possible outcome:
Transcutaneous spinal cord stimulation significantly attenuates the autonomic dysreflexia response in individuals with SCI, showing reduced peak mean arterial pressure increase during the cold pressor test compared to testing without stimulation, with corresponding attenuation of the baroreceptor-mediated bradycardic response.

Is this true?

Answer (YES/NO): NO